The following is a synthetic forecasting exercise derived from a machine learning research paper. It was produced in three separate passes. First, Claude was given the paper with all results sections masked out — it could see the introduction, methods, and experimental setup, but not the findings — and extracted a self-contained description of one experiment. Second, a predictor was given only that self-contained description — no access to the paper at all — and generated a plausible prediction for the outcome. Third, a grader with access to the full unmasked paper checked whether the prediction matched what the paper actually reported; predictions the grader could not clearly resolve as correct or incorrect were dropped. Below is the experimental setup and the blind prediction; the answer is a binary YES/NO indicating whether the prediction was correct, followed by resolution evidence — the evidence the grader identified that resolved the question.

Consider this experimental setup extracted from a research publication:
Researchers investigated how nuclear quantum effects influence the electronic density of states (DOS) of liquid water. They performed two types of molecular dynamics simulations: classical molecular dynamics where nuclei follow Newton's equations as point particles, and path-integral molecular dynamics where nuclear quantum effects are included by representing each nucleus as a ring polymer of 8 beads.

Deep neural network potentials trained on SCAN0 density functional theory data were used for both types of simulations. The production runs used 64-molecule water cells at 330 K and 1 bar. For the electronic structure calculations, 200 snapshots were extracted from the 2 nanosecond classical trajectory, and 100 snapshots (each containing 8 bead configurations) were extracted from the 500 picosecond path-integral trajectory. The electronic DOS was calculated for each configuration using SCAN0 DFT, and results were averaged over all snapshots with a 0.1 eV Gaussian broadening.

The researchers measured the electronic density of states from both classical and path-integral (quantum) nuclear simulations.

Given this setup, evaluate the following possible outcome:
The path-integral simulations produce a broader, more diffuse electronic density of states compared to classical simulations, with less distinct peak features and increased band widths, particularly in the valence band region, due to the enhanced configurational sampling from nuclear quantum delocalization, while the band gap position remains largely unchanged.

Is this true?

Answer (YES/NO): NO